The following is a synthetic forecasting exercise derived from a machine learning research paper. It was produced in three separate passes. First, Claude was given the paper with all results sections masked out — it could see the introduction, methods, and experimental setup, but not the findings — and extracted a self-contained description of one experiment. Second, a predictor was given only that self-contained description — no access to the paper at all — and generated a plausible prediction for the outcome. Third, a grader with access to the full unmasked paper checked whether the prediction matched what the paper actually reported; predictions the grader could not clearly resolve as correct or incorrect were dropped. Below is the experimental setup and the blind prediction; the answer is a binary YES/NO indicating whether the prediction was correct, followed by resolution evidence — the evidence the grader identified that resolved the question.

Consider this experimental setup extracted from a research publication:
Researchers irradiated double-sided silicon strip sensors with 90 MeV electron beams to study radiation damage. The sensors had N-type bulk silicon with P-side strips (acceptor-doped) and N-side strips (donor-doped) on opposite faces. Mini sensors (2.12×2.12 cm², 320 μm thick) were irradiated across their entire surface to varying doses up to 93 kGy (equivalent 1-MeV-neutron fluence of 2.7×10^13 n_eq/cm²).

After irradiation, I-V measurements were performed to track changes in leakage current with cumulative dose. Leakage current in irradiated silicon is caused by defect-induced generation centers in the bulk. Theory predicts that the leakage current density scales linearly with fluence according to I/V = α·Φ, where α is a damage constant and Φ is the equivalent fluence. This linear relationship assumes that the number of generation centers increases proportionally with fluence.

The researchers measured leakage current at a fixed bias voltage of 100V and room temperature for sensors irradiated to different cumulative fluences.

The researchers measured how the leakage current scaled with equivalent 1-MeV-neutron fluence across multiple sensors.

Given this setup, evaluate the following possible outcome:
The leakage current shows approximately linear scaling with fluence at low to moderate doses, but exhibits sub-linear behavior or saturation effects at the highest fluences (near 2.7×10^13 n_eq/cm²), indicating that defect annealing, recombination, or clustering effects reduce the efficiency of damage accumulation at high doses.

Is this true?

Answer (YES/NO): NO